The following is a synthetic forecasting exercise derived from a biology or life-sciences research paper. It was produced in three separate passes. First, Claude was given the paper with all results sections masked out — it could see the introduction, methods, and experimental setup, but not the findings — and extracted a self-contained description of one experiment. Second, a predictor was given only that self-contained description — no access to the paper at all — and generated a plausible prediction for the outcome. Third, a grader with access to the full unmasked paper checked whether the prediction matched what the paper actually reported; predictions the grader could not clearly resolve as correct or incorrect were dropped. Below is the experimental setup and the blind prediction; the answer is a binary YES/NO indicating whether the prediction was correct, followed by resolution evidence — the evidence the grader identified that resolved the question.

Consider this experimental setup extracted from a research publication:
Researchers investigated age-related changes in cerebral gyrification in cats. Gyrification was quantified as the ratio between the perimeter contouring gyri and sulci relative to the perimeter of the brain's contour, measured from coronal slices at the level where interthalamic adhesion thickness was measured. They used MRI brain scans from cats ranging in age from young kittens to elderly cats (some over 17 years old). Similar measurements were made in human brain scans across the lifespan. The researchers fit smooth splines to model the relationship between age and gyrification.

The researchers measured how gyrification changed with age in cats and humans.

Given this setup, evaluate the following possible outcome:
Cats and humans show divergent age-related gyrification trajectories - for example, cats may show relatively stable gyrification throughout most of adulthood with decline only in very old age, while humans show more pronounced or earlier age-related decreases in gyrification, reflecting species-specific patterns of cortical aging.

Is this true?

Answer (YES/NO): NO